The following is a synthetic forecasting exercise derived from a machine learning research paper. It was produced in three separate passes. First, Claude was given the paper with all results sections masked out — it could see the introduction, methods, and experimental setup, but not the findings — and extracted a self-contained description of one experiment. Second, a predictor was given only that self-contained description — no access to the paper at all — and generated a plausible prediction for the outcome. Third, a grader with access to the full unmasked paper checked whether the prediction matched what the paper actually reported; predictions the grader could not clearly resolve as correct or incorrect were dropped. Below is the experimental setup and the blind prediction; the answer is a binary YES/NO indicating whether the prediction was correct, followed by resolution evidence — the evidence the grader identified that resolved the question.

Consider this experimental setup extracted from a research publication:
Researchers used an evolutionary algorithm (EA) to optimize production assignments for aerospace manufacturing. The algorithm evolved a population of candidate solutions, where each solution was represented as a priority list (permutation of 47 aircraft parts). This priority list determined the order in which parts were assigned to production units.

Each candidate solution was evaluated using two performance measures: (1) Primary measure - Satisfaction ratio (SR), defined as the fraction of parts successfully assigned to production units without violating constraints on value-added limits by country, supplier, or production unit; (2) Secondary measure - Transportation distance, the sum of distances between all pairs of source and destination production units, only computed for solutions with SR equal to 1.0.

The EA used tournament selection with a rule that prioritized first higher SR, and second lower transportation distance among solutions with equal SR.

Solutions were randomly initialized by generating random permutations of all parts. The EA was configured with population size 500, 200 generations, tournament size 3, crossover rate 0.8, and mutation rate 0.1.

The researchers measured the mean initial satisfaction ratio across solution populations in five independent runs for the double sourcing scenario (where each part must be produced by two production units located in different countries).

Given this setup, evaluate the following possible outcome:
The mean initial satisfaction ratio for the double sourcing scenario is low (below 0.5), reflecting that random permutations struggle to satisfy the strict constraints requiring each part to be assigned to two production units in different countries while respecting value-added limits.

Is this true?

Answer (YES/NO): NO